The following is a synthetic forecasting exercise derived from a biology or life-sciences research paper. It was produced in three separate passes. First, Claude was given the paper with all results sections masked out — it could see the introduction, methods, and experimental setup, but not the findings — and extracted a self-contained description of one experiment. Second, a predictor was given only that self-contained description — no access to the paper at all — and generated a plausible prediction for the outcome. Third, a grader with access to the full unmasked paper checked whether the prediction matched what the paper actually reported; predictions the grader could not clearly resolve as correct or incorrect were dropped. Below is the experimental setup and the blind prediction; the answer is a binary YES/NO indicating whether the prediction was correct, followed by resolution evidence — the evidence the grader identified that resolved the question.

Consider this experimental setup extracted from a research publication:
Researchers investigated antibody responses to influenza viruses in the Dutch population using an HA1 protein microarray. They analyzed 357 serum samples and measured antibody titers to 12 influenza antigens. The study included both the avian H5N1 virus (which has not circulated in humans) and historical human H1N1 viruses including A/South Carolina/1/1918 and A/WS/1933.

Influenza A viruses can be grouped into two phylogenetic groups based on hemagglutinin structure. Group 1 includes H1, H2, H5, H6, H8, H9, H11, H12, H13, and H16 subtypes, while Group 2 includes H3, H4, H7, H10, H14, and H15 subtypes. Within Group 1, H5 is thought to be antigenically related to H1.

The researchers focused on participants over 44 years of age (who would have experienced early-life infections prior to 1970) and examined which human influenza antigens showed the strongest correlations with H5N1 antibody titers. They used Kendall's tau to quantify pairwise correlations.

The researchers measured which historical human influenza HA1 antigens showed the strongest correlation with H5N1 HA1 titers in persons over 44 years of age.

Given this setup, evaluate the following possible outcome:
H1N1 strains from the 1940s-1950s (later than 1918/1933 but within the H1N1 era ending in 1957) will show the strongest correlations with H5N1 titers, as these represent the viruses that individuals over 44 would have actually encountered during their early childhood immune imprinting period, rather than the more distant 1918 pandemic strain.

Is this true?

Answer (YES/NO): NO